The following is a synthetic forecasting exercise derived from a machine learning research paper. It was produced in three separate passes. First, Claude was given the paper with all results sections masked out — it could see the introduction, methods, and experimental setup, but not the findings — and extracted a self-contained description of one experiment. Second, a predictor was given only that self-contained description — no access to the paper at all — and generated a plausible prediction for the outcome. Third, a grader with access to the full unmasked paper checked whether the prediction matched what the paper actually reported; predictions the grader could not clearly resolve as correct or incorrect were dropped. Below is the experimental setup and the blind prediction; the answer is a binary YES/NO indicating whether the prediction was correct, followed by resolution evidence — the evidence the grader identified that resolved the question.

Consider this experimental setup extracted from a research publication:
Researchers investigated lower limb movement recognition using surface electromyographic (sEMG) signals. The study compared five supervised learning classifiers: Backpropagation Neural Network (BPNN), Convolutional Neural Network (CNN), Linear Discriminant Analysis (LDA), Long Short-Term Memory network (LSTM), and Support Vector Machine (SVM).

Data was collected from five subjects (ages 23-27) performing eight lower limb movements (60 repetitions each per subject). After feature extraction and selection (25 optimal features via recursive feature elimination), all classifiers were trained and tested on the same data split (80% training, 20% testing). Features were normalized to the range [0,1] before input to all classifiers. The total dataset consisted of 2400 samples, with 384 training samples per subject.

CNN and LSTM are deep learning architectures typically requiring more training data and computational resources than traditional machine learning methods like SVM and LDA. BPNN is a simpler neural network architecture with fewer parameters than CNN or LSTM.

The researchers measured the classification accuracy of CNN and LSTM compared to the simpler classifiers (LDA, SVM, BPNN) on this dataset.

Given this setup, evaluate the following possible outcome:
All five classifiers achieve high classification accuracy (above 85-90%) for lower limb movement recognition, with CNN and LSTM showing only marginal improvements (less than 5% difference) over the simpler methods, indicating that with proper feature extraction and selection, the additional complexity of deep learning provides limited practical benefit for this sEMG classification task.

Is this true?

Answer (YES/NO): NO